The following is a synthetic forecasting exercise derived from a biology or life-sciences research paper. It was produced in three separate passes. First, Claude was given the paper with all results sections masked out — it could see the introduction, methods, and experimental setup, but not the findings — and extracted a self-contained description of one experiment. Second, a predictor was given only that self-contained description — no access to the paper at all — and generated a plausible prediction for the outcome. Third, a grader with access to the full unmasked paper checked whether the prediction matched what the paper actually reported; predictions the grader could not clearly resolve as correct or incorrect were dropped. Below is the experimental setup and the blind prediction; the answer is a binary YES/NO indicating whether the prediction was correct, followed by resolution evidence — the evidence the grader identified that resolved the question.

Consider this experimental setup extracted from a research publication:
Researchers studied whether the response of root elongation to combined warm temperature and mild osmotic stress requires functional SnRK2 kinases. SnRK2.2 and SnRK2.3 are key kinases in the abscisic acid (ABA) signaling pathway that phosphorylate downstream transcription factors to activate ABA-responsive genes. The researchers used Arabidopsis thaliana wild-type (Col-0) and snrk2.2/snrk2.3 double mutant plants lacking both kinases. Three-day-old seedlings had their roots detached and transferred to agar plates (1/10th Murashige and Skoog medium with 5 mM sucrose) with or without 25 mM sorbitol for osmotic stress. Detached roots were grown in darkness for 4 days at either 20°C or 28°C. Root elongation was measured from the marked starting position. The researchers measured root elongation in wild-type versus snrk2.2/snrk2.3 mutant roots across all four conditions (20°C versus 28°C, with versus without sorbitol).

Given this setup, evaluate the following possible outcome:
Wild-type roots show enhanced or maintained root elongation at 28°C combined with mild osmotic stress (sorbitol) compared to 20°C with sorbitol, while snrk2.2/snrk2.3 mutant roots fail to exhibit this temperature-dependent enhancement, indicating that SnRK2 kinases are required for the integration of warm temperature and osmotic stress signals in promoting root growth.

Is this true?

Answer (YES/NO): YES